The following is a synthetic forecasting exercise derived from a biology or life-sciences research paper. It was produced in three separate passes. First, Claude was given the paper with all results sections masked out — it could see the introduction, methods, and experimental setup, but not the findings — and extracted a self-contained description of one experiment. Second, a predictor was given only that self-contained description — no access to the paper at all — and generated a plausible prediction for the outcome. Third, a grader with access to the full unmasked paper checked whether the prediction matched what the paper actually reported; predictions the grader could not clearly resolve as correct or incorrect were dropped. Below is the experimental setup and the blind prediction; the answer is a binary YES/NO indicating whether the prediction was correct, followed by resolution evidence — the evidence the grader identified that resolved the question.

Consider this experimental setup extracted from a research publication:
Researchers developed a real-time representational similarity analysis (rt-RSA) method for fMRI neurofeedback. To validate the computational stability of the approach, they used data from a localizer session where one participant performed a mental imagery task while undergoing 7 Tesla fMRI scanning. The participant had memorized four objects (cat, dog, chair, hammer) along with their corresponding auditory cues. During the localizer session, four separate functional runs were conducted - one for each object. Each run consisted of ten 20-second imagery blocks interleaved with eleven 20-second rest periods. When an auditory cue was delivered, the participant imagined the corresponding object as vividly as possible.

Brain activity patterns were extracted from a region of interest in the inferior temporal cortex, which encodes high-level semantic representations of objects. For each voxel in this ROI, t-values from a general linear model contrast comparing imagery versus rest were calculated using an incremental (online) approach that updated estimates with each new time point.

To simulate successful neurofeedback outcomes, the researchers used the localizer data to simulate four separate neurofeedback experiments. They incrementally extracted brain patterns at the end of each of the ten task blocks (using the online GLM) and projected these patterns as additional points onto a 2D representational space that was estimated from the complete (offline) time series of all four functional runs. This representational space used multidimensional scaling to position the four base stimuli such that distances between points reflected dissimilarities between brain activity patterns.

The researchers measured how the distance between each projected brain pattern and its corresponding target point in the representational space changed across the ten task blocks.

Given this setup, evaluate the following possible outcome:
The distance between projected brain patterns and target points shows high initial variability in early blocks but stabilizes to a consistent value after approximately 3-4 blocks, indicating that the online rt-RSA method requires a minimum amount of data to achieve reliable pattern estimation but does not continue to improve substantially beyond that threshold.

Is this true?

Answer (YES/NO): NO